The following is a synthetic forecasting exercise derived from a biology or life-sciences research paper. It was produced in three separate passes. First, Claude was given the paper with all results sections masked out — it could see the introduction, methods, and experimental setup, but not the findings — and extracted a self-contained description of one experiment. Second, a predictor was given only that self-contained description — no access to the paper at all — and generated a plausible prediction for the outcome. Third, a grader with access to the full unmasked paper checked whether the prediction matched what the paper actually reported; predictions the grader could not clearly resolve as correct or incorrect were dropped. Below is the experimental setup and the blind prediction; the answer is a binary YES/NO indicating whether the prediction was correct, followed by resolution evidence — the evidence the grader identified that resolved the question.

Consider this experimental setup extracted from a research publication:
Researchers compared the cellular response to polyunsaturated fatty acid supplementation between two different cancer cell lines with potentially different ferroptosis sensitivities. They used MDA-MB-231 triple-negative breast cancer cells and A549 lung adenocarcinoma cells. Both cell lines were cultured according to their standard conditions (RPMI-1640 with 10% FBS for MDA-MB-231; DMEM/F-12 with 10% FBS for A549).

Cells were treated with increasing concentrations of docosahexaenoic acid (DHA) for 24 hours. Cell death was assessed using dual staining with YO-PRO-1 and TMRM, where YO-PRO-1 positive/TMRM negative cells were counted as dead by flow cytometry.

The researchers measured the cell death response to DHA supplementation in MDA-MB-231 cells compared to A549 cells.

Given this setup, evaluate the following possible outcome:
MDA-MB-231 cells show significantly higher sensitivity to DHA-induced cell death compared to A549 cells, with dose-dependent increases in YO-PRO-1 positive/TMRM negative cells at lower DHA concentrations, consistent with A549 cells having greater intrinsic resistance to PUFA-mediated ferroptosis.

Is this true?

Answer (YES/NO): YES